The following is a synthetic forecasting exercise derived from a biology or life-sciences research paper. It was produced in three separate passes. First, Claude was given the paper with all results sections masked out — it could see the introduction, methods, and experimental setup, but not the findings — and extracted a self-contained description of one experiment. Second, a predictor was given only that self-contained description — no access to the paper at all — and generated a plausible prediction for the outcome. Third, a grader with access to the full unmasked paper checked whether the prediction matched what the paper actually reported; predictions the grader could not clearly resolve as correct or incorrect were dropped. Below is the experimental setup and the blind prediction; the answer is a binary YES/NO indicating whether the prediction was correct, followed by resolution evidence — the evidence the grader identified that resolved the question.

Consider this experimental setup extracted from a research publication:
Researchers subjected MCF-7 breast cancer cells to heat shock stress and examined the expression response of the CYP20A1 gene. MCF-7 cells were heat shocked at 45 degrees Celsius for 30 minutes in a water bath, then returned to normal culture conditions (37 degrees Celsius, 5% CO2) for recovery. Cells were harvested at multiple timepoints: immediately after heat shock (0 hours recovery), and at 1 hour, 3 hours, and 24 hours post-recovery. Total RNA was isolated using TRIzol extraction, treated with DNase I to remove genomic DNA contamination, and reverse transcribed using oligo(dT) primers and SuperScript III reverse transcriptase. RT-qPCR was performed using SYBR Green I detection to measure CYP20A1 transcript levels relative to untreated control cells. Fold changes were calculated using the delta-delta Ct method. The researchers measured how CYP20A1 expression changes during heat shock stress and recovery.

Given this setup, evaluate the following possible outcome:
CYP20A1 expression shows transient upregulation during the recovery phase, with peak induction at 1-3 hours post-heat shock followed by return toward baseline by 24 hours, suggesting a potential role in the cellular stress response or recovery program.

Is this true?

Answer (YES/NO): NO